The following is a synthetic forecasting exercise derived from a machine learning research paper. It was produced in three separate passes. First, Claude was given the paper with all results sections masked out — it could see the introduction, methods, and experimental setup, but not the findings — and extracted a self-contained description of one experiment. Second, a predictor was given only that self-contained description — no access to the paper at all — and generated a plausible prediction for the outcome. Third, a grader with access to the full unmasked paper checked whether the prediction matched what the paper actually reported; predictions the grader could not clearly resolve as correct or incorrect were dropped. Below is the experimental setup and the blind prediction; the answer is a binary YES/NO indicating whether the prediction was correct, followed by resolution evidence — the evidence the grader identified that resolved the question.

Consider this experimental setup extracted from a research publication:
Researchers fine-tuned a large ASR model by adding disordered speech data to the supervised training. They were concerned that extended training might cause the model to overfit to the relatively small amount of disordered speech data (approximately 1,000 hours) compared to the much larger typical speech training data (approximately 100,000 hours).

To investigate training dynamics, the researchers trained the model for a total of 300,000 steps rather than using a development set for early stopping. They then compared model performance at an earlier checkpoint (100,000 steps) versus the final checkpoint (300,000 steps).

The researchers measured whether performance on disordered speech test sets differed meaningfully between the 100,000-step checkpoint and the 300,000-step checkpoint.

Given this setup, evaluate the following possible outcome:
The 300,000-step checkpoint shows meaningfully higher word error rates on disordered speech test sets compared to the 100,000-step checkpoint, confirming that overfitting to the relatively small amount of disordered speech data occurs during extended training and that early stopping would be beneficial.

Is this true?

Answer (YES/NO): NO